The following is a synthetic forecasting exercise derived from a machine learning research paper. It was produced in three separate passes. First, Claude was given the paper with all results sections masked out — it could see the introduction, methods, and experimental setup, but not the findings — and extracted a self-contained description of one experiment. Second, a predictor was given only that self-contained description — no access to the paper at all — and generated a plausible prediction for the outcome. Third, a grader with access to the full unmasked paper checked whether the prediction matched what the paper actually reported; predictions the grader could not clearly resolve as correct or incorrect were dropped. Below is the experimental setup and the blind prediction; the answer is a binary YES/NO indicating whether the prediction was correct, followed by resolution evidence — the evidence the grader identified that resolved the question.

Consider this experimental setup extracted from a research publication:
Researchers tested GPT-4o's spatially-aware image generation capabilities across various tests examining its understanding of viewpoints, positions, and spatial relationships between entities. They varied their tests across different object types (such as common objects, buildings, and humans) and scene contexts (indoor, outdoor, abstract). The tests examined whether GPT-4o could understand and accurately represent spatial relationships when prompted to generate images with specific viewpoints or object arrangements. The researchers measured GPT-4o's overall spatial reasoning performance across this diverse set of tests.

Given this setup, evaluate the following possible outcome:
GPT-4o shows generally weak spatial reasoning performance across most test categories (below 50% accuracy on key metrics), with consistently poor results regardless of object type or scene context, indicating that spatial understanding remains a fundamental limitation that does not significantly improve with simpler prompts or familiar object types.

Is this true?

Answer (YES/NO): NO